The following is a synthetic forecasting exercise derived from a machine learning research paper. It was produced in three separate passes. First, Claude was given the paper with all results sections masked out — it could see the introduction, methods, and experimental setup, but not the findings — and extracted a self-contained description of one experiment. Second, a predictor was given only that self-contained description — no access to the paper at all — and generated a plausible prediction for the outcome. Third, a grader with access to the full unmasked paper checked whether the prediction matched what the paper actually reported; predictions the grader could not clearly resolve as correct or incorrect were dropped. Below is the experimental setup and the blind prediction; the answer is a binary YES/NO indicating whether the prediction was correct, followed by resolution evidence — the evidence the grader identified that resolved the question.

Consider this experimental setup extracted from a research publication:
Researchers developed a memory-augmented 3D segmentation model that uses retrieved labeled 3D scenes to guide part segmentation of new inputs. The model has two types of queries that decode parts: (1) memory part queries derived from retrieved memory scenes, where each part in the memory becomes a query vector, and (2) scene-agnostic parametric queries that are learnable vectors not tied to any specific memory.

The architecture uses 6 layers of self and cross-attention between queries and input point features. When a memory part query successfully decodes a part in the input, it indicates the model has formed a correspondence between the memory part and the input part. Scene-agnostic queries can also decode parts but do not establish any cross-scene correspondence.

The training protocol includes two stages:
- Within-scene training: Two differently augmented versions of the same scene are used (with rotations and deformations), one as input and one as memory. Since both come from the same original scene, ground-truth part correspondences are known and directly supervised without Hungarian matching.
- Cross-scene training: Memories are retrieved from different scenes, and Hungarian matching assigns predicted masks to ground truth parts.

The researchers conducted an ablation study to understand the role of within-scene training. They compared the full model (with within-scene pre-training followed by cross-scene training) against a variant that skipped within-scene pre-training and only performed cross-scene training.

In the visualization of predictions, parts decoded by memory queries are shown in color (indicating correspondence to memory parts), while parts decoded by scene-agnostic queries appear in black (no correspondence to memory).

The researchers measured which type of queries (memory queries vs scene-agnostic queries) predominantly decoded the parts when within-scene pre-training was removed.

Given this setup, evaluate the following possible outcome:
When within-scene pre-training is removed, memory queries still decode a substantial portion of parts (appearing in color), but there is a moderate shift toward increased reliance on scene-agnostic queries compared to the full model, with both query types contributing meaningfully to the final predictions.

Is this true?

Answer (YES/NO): NO